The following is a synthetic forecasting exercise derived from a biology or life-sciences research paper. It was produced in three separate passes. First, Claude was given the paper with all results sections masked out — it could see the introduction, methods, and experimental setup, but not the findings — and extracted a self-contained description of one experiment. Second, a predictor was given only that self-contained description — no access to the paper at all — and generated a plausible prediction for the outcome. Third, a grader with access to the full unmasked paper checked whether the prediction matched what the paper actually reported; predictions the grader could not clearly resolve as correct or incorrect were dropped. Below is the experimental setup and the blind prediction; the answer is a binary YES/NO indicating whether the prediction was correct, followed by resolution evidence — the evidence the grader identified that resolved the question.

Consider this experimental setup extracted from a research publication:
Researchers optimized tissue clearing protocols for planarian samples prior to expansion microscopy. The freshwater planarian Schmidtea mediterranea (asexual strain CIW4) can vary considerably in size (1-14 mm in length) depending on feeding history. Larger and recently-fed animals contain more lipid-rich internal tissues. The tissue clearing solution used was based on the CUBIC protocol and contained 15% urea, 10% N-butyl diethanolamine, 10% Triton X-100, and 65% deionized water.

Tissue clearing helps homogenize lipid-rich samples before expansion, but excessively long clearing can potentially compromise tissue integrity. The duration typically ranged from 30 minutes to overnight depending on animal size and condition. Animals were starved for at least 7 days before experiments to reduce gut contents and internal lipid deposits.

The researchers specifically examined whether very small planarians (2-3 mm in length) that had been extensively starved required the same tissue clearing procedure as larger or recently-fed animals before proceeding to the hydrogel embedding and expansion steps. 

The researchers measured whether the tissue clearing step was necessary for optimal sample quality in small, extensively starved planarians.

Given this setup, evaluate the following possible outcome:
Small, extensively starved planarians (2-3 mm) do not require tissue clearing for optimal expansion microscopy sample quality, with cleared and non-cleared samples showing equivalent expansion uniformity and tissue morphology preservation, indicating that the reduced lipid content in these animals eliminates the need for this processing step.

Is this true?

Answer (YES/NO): YES